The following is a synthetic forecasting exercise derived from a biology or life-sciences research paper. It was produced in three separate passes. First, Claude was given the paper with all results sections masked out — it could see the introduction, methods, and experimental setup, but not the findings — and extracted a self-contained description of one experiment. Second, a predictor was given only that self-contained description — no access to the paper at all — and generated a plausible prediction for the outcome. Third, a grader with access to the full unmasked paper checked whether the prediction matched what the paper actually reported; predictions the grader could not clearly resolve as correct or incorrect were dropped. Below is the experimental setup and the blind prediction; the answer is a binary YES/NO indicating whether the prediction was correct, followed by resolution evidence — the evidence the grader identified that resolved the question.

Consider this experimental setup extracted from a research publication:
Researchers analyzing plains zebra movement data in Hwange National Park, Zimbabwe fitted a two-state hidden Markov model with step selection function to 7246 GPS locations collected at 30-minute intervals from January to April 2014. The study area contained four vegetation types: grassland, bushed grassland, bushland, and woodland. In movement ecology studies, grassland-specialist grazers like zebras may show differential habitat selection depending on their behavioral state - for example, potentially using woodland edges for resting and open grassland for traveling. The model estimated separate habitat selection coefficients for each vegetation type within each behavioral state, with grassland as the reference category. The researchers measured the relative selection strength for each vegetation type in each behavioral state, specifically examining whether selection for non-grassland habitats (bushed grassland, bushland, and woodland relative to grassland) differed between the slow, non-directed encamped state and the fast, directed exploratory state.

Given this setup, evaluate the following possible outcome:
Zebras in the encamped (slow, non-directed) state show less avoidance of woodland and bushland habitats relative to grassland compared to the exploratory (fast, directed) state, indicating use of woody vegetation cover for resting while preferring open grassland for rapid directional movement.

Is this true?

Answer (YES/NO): YES